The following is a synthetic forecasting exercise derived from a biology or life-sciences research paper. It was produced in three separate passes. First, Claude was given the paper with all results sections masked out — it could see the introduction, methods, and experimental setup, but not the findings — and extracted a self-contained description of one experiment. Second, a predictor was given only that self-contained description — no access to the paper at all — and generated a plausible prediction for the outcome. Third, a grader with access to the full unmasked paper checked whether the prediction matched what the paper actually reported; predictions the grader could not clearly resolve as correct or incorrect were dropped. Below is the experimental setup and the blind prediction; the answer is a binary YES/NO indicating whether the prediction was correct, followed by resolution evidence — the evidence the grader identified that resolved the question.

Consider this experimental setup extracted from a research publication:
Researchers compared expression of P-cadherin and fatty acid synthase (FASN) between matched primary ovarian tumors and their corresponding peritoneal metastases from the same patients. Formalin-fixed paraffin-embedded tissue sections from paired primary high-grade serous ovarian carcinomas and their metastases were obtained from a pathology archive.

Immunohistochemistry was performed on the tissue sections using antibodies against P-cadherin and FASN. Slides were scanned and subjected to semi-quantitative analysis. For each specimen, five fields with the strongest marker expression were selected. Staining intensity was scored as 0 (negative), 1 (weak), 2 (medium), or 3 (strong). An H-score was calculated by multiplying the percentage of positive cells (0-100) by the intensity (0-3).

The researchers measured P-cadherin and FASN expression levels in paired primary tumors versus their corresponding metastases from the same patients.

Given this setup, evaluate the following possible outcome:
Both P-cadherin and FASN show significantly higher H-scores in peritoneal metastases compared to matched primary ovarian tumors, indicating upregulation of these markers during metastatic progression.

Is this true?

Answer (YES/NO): NO